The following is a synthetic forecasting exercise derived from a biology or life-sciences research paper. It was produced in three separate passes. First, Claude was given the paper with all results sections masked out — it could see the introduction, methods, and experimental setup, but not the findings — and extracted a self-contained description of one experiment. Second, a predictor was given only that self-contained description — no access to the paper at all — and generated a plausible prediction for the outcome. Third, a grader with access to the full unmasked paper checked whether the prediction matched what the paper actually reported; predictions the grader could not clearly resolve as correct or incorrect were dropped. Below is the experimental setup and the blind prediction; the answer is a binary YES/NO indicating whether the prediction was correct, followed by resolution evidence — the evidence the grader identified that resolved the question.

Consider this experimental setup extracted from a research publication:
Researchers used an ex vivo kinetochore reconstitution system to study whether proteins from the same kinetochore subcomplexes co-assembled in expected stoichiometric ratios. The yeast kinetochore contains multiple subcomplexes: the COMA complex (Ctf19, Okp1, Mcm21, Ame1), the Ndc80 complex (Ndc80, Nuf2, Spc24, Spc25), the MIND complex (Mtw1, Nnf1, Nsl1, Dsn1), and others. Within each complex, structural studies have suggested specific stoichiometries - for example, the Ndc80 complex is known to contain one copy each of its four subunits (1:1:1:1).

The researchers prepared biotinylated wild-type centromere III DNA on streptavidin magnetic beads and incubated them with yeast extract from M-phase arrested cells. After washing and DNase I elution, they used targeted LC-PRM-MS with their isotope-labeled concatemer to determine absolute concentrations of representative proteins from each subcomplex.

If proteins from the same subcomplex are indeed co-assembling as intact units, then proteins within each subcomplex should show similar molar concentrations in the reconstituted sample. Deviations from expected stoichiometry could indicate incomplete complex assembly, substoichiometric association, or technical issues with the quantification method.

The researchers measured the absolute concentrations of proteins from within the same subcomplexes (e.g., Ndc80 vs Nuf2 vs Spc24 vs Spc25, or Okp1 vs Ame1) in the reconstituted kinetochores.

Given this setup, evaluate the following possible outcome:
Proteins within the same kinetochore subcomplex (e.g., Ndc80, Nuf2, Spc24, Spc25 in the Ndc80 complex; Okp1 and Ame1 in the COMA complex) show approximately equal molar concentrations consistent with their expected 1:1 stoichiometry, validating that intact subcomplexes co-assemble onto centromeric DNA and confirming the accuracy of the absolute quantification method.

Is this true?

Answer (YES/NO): NO